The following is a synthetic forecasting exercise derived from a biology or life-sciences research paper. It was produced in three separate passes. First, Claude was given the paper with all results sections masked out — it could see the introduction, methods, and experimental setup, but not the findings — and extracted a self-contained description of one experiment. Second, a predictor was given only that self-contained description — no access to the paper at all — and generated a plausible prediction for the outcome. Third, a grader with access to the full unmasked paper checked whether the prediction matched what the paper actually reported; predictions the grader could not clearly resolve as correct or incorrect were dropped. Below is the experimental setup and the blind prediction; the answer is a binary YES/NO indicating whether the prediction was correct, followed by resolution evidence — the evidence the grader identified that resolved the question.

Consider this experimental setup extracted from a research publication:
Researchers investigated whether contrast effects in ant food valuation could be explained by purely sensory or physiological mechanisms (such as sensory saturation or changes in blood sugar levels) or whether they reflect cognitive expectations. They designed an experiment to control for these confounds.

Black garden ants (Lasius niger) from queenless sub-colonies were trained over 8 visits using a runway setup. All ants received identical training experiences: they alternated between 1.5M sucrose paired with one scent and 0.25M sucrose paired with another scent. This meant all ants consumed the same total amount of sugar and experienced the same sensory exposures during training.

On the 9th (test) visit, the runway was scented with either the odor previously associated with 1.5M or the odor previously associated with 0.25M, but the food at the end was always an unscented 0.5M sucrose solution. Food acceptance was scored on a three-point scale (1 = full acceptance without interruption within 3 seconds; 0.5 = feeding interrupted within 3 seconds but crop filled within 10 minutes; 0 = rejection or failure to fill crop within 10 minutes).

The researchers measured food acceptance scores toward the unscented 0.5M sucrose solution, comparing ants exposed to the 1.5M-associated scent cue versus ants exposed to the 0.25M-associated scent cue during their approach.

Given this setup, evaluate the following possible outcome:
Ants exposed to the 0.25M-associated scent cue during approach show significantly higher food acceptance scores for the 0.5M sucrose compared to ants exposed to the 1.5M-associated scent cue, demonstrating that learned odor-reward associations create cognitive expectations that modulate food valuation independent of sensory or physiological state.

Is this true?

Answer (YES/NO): YES